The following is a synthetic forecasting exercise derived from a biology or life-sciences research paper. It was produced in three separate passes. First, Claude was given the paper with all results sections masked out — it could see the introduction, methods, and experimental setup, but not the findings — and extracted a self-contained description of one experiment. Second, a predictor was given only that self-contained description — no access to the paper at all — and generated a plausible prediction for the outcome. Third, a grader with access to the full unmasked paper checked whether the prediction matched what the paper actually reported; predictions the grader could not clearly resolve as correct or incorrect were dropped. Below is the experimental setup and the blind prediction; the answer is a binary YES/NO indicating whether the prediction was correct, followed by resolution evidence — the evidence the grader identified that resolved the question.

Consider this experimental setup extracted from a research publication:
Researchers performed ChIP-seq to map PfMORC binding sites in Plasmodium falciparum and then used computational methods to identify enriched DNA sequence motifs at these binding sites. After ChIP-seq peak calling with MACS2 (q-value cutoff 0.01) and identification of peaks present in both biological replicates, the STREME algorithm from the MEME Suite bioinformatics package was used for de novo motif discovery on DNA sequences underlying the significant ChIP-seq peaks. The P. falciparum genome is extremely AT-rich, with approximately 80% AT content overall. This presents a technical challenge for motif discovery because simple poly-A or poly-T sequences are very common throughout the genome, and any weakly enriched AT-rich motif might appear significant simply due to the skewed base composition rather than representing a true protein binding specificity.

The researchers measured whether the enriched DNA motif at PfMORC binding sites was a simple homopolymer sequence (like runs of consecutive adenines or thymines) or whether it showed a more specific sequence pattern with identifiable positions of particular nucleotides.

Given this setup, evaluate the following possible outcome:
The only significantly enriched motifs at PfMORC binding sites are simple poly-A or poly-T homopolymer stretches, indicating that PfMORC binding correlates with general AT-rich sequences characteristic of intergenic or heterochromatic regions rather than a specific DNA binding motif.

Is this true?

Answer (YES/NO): NO